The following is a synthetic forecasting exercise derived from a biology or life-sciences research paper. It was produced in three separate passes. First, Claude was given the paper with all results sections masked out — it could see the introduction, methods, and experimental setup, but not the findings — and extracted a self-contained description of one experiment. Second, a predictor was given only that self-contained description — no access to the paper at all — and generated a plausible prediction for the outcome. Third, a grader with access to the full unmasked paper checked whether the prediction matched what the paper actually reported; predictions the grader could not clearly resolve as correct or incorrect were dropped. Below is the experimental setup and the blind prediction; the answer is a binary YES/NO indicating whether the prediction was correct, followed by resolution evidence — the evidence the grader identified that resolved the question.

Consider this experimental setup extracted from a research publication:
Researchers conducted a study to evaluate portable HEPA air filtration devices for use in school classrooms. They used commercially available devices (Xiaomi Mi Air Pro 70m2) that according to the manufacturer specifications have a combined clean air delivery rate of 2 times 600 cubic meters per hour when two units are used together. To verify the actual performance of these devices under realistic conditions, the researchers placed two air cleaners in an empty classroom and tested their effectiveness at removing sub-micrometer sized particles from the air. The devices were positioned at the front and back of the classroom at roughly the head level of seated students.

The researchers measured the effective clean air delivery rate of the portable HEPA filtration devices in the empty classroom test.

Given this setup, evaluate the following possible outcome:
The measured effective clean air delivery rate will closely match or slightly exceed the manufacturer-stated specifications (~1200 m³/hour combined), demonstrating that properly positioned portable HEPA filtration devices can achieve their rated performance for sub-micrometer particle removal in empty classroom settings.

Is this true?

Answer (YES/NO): NO